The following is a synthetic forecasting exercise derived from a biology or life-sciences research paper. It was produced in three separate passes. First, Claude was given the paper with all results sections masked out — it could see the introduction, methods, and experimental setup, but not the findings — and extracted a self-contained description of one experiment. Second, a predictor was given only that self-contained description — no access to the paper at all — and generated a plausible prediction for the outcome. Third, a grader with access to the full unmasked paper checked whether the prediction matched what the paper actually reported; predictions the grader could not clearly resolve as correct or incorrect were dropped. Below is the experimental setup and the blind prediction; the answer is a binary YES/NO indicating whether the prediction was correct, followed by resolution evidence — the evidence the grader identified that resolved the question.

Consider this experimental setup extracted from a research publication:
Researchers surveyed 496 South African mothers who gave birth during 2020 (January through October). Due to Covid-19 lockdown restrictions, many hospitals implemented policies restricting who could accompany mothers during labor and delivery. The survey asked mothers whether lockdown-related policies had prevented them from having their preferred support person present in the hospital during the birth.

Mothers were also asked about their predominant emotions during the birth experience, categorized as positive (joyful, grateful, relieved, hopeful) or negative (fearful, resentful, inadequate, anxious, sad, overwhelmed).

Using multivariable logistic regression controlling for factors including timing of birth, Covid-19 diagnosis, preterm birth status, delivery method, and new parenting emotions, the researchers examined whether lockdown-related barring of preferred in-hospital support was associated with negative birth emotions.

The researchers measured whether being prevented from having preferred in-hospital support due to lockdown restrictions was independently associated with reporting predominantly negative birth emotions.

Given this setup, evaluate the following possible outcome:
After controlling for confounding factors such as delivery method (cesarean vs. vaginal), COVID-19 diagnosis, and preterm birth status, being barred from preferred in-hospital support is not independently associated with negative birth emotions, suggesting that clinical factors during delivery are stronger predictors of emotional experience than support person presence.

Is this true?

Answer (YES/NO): NO